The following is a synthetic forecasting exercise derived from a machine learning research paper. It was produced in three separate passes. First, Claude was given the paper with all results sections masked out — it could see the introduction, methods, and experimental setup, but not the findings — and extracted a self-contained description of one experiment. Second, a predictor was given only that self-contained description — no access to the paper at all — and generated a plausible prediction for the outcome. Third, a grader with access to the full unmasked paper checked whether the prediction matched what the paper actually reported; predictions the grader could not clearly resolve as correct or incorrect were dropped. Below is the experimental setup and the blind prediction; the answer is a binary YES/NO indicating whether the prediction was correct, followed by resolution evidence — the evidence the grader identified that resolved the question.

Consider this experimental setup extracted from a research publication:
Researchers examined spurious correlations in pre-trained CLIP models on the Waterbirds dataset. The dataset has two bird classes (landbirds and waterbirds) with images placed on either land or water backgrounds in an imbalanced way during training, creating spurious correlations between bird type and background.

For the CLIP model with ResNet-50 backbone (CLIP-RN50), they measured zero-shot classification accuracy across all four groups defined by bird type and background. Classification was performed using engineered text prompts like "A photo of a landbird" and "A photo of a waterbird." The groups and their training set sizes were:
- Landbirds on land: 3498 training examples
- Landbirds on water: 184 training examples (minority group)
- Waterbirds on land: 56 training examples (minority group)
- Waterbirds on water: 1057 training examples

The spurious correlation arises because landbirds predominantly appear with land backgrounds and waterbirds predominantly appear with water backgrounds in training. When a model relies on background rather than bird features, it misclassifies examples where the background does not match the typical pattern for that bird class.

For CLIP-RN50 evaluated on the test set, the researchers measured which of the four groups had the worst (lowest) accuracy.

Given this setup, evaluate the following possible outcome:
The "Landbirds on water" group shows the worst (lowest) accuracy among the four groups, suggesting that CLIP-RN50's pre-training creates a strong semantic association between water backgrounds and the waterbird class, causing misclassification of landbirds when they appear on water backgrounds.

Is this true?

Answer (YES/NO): YES